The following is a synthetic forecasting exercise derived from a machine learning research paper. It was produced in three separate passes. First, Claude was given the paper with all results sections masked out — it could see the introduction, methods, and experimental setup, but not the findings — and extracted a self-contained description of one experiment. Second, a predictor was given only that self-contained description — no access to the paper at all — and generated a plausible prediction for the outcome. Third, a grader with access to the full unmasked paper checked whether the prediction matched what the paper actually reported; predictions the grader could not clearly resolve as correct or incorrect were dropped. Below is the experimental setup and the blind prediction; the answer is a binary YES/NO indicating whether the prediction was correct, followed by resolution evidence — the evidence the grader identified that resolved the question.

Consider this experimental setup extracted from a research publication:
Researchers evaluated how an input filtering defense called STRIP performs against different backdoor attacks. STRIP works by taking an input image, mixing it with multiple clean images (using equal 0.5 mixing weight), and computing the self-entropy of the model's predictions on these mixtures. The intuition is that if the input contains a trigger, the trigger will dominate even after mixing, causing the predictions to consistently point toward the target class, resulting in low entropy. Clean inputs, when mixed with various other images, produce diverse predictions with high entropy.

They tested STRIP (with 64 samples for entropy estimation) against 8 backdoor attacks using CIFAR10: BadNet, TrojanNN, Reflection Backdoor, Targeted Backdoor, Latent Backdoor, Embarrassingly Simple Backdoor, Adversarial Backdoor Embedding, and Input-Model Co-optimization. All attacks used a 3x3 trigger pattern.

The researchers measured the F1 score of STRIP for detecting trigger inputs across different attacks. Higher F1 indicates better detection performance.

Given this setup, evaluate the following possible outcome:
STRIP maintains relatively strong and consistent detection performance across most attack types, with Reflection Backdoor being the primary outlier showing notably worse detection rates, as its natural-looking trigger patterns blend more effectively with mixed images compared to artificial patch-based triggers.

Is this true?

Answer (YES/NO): NO